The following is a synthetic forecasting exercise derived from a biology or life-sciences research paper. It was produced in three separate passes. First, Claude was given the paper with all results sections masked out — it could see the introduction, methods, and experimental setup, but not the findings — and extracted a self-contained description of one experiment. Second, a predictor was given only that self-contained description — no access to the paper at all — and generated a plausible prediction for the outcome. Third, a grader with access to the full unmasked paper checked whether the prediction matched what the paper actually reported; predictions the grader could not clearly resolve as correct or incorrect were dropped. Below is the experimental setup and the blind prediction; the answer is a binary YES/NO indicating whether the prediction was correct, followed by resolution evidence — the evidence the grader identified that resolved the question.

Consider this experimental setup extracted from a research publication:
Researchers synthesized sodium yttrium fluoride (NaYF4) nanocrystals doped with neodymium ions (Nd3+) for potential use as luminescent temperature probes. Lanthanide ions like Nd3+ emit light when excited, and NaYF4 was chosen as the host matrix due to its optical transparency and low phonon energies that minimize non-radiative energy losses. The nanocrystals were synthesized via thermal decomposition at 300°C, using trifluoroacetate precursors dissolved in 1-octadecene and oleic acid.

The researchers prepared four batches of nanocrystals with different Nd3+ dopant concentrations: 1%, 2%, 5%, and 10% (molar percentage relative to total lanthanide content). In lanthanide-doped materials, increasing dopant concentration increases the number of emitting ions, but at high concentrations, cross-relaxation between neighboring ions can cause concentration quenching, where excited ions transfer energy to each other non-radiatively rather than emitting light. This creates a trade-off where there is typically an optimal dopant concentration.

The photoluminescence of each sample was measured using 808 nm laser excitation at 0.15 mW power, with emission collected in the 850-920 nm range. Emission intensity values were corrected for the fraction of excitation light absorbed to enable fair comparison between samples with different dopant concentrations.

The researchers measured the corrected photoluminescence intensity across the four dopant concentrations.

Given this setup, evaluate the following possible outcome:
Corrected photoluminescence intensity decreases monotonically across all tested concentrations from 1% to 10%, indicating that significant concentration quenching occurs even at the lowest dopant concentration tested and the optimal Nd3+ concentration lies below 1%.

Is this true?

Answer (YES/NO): YES